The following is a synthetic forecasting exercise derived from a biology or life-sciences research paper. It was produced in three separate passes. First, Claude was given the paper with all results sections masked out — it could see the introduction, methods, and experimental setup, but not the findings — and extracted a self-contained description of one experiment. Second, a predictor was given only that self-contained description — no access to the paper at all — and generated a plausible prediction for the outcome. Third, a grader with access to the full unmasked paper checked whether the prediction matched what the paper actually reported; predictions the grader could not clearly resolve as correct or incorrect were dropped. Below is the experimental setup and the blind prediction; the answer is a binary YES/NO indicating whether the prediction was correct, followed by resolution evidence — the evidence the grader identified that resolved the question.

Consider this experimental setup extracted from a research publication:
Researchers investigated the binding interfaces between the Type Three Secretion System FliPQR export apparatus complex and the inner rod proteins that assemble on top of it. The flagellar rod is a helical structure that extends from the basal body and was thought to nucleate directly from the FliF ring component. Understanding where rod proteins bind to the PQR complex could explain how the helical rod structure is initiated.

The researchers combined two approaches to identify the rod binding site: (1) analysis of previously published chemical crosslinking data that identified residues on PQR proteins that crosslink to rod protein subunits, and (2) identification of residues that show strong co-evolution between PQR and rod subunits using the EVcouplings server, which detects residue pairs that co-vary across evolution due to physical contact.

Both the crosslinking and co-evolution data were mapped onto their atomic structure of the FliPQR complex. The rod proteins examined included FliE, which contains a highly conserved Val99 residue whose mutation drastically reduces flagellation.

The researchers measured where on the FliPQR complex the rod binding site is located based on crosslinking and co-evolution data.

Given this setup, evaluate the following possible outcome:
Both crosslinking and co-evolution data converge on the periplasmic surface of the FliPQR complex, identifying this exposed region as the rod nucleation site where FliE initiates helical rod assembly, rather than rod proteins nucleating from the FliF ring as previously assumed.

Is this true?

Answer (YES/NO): NO